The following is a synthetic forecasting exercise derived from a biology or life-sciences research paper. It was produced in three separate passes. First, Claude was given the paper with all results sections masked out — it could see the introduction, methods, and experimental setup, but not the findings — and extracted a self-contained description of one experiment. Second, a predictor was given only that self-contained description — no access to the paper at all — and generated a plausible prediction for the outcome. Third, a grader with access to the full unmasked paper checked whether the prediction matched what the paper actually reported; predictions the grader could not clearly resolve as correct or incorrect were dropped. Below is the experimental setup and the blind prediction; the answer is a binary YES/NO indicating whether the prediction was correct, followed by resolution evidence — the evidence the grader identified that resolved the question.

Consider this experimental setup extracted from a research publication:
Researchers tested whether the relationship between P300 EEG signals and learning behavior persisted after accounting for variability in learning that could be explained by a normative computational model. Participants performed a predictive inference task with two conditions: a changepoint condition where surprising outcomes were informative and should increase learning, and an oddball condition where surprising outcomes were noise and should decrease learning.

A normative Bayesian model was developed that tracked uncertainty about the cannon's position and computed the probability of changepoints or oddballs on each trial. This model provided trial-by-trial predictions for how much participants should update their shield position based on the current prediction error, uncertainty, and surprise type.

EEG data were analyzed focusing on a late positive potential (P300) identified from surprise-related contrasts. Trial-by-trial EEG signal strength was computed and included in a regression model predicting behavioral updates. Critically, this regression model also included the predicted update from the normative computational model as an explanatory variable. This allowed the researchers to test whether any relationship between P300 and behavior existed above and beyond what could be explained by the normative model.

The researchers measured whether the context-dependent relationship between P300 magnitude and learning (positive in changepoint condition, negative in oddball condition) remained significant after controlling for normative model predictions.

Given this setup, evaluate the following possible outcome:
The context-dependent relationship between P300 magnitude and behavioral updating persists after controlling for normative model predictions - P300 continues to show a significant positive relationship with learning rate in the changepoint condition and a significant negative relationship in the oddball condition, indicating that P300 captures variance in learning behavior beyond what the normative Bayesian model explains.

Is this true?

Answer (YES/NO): YES